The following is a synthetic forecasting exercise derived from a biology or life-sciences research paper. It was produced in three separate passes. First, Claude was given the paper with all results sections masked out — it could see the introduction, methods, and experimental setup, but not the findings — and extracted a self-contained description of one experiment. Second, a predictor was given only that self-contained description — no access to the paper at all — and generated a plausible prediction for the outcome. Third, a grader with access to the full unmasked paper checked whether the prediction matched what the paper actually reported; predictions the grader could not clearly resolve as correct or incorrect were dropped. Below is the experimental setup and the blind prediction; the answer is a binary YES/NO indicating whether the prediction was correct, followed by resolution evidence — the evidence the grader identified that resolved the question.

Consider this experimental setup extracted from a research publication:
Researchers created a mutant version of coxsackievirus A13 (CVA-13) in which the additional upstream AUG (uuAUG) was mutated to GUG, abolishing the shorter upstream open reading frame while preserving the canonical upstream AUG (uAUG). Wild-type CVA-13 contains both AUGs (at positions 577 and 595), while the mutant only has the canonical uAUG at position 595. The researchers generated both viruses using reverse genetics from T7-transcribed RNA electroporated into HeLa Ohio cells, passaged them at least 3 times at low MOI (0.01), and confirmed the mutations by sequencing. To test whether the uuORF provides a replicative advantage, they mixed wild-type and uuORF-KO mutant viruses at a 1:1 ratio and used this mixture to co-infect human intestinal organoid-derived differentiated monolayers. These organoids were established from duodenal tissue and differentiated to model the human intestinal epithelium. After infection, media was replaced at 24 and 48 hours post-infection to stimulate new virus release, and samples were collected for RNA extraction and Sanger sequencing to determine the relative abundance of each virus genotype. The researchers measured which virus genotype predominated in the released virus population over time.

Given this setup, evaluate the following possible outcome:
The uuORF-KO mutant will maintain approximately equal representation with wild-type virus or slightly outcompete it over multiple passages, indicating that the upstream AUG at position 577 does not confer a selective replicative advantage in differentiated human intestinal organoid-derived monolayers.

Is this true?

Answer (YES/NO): NO